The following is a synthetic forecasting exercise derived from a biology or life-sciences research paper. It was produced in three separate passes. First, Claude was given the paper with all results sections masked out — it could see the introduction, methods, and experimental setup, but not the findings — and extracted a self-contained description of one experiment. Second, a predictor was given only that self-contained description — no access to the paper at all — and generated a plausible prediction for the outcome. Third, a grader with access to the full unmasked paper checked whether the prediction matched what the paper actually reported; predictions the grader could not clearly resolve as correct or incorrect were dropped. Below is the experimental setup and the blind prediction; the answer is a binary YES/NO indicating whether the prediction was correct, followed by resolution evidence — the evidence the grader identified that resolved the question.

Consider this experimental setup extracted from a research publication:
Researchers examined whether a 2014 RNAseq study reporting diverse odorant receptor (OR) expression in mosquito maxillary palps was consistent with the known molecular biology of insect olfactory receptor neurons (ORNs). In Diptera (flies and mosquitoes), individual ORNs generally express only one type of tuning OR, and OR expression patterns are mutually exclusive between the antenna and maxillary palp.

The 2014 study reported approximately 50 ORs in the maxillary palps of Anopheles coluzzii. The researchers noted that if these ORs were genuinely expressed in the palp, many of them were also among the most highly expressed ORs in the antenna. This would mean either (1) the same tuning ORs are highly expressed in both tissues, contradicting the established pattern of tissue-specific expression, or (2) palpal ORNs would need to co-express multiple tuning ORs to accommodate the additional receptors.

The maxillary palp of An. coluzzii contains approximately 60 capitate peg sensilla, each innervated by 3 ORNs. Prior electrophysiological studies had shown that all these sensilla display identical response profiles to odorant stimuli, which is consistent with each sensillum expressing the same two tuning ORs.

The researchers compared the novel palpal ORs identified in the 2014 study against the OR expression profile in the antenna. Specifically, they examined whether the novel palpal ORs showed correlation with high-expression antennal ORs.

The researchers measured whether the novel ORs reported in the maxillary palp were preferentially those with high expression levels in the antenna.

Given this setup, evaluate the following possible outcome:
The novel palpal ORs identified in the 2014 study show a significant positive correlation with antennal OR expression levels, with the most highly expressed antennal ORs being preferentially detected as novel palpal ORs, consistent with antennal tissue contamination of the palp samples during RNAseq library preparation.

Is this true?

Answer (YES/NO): YES